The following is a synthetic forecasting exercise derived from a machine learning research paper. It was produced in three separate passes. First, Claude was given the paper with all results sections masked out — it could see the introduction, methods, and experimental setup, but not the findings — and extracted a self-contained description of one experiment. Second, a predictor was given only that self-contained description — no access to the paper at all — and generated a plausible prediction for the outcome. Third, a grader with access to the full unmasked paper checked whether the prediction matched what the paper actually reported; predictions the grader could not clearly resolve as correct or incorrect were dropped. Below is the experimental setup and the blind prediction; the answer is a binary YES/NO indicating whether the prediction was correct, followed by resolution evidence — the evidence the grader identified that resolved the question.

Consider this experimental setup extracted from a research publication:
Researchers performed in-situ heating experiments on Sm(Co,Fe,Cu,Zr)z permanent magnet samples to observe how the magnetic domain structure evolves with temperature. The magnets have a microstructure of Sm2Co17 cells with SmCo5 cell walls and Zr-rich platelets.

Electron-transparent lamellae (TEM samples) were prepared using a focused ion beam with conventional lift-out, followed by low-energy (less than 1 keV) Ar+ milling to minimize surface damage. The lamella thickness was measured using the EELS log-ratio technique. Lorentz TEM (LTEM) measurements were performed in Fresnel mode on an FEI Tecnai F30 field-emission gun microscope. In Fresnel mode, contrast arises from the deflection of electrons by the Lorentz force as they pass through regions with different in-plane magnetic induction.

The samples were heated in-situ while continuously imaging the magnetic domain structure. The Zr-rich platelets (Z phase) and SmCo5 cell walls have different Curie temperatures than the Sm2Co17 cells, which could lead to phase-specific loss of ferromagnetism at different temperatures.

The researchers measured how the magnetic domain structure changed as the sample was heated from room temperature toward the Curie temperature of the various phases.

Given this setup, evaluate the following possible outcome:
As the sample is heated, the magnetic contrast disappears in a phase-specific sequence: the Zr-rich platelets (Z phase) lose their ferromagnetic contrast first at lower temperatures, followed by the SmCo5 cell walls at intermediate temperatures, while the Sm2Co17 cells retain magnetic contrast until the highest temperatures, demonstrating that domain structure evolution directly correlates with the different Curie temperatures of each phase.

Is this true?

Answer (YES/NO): NO